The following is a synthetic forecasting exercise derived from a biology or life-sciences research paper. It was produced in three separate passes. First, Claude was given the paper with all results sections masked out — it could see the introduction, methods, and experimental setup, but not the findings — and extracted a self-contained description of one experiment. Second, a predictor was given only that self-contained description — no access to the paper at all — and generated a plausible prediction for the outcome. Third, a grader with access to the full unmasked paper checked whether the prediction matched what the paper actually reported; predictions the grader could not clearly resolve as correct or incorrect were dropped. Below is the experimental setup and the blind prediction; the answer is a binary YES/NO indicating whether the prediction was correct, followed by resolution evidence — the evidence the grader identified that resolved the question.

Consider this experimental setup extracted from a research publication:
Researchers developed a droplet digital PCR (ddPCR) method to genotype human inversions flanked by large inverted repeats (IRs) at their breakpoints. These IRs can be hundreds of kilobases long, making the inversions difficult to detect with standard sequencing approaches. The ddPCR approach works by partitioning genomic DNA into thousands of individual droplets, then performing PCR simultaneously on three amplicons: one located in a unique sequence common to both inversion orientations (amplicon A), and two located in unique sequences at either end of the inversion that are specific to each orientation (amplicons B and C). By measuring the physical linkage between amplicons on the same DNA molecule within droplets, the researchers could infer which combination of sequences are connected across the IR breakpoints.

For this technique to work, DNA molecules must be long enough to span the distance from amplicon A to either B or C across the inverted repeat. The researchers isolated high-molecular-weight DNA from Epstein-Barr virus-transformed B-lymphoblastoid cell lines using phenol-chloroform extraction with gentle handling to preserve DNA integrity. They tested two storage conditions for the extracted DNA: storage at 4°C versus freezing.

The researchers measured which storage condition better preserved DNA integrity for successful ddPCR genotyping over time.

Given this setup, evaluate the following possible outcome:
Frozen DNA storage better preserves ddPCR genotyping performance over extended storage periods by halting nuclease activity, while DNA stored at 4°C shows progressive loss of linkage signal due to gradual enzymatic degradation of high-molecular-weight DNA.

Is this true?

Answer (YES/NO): NO